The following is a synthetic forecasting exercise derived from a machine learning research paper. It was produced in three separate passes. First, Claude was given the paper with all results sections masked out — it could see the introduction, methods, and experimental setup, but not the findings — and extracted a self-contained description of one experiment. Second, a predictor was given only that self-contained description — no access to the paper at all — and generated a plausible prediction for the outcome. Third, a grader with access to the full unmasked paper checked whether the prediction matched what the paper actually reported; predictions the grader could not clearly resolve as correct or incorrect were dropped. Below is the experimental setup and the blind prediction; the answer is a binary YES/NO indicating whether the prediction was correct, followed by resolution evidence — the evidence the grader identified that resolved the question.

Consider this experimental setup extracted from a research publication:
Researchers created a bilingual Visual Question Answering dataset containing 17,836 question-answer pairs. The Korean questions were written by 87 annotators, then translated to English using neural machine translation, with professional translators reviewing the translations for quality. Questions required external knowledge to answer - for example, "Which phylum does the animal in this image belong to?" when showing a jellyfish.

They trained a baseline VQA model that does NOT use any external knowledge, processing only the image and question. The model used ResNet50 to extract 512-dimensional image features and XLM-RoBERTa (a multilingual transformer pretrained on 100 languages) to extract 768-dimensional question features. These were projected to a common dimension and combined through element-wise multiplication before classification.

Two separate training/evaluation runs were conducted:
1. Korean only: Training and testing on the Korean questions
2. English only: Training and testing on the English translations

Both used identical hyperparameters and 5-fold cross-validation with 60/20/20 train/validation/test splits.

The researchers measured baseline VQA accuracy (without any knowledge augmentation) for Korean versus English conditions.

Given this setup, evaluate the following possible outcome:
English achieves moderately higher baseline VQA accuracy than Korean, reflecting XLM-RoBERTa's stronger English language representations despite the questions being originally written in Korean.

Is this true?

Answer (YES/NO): NO